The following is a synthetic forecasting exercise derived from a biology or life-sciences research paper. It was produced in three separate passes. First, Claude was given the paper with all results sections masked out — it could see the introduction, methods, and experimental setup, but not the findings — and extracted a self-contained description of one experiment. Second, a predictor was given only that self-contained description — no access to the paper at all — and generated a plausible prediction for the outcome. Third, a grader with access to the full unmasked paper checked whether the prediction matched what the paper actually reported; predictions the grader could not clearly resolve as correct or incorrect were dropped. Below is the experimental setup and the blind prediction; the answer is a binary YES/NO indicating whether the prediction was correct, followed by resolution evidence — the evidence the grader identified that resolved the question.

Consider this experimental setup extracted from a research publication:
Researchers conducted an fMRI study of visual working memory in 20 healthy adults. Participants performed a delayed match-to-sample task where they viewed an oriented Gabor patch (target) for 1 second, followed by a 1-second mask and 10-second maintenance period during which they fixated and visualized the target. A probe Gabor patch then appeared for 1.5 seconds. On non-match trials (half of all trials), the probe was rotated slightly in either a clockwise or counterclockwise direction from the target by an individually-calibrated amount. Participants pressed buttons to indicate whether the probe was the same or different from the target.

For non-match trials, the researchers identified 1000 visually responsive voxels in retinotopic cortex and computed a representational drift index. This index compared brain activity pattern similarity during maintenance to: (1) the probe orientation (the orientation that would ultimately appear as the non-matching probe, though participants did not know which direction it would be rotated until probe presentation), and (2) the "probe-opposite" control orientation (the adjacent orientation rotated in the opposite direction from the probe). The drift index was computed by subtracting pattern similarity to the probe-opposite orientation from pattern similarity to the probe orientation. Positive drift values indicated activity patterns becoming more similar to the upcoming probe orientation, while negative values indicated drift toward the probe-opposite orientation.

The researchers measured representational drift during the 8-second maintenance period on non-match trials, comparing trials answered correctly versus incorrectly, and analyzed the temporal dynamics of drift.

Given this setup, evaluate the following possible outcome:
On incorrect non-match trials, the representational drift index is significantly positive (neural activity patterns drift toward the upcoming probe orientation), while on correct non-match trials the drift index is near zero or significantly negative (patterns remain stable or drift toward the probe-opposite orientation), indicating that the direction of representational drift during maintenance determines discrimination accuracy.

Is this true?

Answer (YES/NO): NO